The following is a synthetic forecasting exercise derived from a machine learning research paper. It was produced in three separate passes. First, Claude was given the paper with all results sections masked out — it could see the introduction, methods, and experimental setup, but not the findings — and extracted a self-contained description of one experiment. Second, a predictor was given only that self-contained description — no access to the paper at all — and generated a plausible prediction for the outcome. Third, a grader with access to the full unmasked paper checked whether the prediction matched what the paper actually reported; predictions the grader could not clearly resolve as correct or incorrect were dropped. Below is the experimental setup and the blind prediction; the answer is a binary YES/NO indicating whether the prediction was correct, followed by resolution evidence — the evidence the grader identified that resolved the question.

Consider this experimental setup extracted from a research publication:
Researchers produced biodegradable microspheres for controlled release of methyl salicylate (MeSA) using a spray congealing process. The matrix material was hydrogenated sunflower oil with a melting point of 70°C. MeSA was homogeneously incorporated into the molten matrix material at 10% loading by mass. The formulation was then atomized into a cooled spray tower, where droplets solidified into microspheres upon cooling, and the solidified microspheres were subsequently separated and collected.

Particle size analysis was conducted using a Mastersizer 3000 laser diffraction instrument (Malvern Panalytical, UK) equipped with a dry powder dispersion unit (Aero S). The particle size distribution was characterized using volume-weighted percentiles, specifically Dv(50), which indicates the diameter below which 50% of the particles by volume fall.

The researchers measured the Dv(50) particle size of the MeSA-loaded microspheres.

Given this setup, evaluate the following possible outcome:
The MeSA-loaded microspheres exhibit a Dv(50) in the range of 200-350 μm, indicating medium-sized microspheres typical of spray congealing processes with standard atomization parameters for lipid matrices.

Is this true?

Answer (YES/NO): NO